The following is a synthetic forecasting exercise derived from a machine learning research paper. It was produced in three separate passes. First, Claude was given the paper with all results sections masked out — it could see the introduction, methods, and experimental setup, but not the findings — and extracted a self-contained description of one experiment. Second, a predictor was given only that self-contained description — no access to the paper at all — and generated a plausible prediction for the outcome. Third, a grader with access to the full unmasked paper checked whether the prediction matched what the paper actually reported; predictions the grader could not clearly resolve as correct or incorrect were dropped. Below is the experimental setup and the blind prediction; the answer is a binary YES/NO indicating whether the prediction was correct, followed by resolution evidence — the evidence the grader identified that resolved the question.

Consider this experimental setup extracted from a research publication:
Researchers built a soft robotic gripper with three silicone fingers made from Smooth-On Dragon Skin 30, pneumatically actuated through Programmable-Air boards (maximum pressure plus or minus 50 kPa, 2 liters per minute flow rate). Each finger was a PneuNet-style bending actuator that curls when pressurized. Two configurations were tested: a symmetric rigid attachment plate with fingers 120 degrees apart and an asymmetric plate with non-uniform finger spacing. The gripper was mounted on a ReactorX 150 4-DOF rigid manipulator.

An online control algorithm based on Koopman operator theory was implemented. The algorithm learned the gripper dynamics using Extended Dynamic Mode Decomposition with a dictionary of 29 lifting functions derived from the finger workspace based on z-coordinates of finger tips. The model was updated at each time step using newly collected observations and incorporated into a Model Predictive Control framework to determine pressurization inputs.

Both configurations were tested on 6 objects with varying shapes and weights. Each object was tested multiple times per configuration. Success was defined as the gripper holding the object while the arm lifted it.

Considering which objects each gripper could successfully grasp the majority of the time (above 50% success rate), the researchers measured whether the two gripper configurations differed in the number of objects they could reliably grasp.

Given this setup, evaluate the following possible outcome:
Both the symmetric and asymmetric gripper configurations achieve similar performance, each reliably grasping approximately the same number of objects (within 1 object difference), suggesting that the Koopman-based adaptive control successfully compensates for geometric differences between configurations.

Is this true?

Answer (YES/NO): NO